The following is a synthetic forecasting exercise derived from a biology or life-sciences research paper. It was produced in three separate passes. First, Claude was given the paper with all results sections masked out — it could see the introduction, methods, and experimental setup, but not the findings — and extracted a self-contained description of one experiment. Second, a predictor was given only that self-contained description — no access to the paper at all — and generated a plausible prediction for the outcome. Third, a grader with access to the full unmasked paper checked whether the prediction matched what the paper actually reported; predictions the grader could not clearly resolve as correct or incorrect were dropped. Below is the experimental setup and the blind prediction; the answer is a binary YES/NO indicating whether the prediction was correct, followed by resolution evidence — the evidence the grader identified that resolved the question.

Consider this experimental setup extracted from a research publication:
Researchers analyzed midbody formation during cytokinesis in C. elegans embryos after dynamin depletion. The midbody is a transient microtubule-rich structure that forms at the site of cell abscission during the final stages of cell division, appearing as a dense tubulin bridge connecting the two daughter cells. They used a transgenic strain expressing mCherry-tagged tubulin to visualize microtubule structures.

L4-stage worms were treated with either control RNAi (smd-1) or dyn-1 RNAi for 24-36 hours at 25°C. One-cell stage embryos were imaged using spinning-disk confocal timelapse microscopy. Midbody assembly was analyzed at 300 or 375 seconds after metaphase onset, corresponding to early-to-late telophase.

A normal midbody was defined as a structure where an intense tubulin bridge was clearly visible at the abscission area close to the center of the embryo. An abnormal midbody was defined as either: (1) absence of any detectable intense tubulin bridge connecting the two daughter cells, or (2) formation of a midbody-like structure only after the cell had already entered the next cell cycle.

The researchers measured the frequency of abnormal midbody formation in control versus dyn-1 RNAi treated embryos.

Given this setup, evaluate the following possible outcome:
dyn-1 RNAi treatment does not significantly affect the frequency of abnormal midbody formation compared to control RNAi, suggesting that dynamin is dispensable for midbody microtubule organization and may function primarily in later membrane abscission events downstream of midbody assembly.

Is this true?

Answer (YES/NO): NO